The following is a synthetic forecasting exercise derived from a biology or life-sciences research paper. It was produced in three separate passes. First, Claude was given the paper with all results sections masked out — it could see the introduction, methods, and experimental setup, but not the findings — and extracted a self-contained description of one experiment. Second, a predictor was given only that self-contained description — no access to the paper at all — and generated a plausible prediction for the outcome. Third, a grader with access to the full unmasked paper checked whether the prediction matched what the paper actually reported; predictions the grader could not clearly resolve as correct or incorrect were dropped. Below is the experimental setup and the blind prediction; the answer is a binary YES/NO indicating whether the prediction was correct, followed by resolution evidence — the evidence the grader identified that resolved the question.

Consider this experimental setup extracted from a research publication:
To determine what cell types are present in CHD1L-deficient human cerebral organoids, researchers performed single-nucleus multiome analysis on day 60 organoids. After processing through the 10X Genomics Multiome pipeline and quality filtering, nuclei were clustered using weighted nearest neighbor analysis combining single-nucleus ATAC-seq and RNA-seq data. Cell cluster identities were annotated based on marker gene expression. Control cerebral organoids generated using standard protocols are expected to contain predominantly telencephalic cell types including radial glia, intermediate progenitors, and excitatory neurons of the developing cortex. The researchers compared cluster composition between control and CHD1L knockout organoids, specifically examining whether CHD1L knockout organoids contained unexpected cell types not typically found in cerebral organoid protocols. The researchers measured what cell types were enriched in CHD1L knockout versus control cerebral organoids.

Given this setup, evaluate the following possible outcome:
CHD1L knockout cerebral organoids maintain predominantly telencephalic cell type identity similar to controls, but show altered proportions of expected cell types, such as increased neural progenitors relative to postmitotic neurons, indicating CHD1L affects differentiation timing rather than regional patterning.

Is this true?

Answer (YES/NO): NO